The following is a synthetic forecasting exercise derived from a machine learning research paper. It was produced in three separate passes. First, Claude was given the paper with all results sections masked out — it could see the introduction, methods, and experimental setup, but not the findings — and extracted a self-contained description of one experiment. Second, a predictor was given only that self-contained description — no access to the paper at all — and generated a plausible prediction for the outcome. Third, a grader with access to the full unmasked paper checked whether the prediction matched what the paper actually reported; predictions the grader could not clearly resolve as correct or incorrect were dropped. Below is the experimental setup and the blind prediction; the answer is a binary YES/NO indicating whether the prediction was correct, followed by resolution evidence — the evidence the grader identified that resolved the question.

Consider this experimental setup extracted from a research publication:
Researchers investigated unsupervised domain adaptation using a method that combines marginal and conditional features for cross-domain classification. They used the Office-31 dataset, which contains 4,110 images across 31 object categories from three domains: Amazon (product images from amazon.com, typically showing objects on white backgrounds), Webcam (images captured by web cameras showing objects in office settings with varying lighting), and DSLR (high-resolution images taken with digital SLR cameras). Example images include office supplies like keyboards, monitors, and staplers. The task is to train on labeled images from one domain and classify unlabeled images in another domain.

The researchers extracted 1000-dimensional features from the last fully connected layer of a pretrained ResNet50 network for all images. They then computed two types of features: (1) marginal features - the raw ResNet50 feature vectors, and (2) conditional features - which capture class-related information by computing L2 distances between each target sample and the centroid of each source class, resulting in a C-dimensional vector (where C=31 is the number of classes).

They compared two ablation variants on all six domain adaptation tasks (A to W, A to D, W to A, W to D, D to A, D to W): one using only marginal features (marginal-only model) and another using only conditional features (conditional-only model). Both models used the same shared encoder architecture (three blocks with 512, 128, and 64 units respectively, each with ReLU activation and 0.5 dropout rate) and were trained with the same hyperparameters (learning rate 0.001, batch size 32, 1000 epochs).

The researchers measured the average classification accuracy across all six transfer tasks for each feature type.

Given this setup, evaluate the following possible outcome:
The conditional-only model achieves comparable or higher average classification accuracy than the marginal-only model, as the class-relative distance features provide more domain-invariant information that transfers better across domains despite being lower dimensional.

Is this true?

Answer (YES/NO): NO